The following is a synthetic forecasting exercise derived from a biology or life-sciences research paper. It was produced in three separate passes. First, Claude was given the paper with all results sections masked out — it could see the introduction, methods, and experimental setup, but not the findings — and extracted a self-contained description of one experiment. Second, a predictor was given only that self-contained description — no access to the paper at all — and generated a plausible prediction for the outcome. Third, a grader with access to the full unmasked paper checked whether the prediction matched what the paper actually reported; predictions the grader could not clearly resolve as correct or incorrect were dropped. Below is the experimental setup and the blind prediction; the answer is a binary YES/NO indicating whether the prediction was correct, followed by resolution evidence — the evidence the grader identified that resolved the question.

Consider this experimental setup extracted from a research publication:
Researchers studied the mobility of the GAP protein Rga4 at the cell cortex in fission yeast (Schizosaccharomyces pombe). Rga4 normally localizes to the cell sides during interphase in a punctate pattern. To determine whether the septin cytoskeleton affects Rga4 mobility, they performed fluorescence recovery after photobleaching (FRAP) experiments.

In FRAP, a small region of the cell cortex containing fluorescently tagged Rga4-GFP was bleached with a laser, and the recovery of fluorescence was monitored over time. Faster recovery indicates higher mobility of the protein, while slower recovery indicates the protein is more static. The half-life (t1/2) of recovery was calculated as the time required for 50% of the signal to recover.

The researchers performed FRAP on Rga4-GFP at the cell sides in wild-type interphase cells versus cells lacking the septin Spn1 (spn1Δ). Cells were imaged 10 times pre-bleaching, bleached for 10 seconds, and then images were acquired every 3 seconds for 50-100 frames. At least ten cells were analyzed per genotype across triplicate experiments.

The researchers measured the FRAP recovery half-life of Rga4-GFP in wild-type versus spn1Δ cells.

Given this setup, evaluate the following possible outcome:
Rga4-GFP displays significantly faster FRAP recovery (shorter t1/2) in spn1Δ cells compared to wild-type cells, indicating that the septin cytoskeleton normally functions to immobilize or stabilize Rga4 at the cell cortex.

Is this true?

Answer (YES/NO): YES